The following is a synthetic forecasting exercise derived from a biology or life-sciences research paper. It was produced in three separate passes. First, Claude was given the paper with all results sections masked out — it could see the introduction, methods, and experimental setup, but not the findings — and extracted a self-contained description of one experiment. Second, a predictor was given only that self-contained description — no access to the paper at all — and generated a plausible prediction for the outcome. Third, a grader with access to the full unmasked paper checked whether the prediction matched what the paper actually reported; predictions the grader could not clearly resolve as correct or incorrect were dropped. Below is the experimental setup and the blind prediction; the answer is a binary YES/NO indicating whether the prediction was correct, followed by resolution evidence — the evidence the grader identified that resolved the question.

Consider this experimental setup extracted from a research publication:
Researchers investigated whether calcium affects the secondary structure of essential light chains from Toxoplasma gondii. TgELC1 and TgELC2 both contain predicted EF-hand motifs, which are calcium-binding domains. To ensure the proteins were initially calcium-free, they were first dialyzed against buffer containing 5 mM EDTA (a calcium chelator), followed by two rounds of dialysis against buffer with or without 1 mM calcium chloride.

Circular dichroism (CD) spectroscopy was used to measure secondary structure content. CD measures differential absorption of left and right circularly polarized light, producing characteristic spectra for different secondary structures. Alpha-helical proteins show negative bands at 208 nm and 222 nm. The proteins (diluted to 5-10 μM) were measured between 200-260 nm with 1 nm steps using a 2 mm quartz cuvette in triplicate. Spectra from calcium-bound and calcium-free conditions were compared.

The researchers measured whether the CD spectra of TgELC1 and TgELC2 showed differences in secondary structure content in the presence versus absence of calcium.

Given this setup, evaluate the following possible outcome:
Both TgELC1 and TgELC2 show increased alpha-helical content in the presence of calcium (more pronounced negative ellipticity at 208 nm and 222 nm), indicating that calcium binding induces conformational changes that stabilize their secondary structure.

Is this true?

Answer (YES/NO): NO